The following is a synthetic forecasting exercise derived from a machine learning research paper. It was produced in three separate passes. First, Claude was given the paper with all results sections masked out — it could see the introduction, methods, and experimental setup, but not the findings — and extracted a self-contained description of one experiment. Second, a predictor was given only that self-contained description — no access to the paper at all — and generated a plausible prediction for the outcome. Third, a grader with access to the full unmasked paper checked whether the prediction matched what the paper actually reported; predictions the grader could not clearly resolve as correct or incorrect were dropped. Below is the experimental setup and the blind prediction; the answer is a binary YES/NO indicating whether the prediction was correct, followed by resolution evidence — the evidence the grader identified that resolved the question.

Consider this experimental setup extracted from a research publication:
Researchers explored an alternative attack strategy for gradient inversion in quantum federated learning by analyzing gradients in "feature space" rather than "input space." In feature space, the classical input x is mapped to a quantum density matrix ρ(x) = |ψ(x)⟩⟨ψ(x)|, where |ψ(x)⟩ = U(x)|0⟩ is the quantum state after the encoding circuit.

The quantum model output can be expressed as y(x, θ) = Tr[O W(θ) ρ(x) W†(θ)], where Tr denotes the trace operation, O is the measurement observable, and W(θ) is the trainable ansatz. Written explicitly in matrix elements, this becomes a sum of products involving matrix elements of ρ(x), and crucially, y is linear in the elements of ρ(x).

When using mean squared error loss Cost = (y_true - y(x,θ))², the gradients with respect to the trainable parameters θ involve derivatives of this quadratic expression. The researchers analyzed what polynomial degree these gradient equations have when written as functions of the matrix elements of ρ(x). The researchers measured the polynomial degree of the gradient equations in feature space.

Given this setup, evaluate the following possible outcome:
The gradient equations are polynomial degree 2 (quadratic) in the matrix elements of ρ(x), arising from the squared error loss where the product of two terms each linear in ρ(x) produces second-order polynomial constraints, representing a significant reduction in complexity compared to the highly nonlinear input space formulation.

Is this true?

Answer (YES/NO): YES